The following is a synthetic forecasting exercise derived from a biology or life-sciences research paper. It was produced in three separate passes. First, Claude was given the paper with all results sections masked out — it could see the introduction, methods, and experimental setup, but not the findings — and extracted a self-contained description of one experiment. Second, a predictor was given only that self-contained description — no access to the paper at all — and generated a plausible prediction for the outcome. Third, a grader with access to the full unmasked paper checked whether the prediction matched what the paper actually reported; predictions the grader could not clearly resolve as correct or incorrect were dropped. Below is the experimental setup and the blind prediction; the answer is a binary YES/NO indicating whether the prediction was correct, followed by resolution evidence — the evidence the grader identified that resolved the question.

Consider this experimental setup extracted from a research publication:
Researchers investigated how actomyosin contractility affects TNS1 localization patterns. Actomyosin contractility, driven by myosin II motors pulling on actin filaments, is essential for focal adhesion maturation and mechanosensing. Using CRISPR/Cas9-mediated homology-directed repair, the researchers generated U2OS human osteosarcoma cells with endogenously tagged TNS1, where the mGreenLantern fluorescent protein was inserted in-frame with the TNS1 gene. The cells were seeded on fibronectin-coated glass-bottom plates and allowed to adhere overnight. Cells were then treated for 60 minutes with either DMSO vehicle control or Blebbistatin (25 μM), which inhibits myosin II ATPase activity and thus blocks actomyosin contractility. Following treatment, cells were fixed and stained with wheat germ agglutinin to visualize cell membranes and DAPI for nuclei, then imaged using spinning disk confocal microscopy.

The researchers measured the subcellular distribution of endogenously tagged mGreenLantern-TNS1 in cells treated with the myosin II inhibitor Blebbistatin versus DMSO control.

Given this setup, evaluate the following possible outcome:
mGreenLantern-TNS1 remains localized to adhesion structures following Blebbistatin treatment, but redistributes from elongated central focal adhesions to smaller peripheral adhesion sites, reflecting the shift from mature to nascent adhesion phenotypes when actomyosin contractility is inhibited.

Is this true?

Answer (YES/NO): NO